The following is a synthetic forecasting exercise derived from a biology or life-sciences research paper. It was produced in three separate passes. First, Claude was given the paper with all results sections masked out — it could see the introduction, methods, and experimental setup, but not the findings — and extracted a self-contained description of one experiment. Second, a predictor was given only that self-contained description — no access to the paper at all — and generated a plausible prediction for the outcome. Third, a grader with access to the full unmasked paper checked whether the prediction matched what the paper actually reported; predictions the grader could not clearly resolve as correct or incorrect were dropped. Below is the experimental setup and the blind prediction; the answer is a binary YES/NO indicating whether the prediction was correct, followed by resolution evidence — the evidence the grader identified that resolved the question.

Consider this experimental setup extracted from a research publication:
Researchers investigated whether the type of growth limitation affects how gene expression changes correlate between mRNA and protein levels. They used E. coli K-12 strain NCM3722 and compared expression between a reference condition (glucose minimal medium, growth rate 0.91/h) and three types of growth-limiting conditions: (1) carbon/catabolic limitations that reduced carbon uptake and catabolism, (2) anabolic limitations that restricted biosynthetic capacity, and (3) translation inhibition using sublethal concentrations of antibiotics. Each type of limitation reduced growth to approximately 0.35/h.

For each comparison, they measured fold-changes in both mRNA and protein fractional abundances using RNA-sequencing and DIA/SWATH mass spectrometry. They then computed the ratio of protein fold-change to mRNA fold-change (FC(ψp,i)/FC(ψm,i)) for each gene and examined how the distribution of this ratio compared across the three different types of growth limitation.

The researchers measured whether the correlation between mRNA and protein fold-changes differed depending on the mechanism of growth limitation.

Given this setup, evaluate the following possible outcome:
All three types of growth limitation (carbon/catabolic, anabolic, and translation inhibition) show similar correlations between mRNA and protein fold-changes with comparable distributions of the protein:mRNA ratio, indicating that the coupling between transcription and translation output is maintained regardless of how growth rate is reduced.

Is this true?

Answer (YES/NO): YES